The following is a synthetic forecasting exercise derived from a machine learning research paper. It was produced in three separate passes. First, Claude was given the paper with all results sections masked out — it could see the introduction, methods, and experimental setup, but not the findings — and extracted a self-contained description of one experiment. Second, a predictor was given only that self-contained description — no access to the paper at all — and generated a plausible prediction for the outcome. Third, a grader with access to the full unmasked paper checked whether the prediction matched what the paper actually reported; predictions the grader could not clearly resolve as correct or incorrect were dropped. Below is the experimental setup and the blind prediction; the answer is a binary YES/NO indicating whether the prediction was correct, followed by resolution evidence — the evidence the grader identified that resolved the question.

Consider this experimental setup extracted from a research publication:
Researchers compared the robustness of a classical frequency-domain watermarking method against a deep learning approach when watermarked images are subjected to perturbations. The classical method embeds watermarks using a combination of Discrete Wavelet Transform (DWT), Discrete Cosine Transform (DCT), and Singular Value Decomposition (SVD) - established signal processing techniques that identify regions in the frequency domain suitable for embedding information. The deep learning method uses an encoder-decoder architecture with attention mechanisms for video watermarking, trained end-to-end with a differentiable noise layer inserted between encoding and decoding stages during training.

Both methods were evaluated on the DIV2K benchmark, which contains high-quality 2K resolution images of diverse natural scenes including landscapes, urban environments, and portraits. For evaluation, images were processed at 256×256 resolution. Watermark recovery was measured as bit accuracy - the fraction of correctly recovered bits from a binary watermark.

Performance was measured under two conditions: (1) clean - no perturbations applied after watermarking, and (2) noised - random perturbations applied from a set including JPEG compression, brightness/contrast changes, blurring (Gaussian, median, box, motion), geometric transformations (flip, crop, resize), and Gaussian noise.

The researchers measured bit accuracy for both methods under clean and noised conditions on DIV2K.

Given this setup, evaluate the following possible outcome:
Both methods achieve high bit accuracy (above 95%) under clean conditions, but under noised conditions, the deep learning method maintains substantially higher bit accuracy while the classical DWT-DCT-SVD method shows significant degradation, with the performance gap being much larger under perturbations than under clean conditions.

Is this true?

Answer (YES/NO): YES